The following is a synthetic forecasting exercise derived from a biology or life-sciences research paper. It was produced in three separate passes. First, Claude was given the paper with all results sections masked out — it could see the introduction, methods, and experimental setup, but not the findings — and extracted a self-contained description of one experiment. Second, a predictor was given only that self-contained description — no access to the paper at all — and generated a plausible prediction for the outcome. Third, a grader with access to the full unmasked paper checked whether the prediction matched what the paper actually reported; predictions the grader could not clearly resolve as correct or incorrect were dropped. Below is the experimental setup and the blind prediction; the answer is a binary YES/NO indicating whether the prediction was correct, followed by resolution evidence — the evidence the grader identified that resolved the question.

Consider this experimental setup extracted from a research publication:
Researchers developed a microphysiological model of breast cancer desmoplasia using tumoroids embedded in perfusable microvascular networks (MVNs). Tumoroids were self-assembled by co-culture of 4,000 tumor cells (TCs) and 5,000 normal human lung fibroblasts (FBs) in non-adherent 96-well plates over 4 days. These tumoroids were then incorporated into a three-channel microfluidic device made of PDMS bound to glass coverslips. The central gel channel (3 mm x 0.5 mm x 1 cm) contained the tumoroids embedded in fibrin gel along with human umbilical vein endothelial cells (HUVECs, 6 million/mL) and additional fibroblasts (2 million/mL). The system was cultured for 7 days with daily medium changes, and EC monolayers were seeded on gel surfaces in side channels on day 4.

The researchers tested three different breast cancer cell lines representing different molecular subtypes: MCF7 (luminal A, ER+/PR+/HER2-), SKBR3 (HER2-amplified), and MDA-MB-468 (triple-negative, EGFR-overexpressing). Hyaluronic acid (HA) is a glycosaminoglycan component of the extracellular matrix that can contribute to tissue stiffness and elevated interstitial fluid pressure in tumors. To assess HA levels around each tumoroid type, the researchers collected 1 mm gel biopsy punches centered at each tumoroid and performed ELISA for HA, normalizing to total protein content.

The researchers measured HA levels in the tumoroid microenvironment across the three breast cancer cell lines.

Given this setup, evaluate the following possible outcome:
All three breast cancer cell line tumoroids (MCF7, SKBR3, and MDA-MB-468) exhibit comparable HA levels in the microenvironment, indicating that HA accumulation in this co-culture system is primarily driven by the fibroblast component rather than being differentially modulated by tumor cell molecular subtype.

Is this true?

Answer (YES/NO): NO